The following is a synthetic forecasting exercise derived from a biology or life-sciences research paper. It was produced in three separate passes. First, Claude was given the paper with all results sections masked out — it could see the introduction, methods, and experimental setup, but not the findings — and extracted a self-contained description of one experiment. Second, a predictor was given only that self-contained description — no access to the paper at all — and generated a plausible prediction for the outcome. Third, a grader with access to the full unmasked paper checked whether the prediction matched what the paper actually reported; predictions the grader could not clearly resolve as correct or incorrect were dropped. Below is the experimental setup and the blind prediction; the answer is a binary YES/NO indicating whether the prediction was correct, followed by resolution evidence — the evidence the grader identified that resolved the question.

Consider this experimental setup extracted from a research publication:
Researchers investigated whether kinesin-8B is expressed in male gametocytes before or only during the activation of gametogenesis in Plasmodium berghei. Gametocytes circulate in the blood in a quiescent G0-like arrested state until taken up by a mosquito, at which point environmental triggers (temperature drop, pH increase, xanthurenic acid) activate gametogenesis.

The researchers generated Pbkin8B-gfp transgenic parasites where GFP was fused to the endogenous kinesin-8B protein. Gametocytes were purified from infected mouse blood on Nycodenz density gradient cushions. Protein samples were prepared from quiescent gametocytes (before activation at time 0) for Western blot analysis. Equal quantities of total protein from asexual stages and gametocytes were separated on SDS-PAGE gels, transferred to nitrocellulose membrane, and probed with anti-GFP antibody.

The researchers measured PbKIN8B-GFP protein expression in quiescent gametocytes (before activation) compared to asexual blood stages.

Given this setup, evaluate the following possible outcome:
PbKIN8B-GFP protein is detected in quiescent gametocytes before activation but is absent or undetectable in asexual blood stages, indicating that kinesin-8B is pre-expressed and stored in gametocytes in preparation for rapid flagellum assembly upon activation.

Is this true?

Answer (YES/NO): YES